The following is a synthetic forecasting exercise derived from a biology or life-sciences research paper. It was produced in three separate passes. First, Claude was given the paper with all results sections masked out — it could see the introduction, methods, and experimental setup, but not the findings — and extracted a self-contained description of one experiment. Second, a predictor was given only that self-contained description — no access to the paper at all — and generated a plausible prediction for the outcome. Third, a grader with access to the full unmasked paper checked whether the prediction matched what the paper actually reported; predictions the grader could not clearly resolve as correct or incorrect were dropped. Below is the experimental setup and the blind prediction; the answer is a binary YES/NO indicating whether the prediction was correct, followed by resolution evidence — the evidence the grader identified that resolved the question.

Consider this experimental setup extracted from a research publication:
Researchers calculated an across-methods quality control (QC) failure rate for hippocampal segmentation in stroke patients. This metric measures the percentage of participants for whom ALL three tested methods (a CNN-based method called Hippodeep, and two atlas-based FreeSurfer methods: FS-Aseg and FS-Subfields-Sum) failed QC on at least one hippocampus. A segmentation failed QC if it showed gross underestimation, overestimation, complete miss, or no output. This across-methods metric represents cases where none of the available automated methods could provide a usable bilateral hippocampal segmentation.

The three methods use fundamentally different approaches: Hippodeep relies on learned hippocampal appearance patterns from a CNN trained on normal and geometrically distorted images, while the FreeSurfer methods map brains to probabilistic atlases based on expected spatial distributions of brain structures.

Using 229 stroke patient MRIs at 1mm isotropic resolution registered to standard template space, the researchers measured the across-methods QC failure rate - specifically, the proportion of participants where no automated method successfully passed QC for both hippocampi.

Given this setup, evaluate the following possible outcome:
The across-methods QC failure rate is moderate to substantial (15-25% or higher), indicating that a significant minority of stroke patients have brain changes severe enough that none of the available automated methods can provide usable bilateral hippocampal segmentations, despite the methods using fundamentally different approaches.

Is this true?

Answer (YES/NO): YES